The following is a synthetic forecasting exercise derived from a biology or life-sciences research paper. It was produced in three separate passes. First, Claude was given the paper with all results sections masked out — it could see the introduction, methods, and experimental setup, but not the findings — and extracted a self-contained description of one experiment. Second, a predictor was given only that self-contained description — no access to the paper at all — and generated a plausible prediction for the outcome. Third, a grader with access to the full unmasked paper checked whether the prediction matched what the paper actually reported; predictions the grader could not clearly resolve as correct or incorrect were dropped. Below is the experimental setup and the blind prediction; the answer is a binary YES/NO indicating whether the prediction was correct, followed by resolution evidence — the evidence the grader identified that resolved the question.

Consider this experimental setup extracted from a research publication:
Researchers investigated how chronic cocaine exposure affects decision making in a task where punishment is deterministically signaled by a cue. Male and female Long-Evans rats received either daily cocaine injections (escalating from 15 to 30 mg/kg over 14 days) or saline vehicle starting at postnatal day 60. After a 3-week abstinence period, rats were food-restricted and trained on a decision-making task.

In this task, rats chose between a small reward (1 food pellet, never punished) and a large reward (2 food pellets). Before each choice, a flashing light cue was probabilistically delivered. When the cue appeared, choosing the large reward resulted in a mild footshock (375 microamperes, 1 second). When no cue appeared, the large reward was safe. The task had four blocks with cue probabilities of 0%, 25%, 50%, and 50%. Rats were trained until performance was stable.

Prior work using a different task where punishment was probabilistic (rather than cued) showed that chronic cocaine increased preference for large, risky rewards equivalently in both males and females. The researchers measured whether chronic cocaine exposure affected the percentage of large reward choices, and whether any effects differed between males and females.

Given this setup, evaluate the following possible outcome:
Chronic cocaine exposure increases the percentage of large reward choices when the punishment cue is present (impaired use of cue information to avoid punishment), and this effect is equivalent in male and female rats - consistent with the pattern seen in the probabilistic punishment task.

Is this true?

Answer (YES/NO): NO